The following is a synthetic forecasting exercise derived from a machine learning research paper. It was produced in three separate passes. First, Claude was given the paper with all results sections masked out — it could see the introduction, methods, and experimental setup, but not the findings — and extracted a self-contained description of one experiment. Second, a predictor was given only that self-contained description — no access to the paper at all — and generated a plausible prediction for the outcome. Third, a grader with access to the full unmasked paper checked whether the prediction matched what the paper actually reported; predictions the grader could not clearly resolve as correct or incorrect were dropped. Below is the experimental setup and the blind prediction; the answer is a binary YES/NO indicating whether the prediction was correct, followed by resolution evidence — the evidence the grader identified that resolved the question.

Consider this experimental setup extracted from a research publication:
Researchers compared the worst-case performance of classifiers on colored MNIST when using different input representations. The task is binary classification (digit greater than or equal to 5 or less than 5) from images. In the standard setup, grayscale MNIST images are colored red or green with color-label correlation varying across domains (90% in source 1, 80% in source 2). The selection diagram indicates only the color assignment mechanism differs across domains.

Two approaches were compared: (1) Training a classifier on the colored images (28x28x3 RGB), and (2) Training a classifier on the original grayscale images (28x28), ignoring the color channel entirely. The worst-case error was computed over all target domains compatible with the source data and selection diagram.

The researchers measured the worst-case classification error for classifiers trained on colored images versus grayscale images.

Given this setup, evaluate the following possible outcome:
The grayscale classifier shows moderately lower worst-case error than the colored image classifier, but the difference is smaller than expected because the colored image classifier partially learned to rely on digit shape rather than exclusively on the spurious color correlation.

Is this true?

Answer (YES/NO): NO